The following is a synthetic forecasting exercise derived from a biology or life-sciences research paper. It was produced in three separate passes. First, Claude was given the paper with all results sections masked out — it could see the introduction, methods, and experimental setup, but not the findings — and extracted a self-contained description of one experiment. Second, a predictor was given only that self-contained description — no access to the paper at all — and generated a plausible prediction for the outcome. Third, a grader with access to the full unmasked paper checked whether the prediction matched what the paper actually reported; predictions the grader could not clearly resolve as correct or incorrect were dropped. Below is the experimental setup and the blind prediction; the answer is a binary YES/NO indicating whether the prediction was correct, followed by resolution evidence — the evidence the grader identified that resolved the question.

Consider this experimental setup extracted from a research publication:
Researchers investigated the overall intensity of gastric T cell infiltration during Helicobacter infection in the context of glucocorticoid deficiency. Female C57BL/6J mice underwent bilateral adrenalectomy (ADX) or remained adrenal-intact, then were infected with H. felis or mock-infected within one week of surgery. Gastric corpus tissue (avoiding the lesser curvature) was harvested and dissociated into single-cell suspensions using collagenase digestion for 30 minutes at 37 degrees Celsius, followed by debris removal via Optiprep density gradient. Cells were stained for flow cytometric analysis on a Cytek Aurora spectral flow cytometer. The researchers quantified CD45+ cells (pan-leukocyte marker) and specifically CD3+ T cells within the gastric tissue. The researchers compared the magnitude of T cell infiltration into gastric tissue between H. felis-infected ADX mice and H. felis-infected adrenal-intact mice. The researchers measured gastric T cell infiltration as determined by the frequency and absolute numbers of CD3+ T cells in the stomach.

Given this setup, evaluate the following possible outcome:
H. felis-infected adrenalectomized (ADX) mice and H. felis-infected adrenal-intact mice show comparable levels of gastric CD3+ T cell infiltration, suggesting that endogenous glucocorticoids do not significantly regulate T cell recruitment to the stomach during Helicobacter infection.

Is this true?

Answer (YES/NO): NO